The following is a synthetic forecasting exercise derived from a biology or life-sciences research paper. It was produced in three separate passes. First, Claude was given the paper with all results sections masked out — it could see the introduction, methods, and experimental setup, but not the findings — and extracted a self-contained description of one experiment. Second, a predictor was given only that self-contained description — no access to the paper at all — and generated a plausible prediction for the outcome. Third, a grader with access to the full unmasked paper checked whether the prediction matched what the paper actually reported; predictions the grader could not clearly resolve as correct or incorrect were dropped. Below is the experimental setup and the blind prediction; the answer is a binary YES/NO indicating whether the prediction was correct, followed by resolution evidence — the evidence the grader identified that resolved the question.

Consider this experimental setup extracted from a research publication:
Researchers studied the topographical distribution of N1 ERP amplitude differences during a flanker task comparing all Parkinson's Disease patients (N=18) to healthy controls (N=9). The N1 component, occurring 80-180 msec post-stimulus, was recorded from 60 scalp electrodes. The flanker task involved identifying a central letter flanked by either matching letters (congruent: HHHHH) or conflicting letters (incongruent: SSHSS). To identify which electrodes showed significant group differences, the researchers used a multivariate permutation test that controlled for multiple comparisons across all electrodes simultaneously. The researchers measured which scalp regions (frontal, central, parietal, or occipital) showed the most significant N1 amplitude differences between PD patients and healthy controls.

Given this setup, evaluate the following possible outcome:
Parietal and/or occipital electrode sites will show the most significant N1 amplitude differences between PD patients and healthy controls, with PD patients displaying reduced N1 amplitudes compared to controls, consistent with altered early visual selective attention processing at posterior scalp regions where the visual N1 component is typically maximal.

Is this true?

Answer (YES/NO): NO